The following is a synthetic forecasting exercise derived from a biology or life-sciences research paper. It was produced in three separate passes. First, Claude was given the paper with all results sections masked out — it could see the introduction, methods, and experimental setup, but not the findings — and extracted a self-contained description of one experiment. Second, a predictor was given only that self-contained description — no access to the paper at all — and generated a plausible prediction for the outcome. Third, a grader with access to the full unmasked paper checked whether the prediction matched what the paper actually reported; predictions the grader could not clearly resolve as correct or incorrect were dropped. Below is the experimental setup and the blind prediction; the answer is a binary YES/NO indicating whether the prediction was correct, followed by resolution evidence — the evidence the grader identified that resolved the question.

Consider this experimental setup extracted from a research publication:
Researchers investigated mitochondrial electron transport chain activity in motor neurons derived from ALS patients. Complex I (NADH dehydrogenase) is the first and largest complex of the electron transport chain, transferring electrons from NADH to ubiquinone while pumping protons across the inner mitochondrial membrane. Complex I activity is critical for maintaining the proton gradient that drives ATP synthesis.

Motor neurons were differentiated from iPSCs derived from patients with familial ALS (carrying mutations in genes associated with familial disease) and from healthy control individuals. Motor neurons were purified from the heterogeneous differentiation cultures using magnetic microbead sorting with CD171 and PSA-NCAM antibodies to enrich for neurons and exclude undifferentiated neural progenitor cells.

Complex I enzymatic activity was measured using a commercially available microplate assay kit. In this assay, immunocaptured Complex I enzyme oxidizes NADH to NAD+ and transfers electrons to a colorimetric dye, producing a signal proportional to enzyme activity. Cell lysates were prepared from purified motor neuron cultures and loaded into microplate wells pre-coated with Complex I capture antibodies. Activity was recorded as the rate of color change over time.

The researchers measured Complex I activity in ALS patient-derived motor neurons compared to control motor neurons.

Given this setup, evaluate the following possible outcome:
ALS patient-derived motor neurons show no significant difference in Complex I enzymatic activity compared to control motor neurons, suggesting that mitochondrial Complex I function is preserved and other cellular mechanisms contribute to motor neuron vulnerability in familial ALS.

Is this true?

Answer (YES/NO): NO